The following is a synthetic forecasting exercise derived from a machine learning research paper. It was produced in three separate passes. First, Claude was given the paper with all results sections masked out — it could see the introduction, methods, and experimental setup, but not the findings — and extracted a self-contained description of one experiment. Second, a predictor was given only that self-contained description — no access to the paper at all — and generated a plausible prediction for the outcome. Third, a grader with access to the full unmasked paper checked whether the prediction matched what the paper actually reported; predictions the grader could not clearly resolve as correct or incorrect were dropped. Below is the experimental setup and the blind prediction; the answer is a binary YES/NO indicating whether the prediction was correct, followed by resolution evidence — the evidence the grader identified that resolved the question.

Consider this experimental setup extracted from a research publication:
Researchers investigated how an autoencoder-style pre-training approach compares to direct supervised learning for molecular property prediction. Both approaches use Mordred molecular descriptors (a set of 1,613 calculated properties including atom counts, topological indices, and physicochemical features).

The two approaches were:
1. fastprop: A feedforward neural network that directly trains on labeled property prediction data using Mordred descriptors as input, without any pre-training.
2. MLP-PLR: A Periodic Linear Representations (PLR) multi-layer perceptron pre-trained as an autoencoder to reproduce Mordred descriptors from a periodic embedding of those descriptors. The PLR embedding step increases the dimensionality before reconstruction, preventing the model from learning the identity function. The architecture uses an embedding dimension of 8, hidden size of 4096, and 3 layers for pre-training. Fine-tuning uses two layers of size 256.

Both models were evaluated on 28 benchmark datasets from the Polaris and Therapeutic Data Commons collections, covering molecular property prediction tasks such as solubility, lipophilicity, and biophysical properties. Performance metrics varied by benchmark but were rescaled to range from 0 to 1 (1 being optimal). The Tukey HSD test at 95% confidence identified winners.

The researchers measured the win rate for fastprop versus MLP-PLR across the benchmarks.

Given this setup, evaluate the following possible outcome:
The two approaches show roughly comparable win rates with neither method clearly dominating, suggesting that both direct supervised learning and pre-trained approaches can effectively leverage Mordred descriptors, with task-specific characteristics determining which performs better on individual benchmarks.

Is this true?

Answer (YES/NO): NO